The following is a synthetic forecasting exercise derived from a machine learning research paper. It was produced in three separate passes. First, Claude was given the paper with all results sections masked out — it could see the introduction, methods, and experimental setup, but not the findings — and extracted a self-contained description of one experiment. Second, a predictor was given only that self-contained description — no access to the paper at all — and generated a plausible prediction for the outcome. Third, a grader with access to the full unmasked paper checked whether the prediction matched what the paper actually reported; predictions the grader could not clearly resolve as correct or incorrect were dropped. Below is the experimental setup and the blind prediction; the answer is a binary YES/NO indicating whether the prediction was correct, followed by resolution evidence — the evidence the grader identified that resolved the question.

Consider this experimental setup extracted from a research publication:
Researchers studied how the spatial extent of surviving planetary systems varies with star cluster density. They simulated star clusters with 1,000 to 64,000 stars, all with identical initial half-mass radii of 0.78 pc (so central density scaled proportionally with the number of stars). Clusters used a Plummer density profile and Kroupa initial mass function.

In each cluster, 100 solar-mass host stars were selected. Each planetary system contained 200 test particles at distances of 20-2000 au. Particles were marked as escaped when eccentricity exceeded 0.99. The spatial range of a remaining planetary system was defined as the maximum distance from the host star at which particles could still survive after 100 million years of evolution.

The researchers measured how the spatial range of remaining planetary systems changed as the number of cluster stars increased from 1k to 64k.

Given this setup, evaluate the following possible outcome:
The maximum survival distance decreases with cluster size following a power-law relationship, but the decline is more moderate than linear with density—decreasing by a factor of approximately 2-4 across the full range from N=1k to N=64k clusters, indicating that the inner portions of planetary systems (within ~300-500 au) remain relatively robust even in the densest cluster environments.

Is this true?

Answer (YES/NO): NO